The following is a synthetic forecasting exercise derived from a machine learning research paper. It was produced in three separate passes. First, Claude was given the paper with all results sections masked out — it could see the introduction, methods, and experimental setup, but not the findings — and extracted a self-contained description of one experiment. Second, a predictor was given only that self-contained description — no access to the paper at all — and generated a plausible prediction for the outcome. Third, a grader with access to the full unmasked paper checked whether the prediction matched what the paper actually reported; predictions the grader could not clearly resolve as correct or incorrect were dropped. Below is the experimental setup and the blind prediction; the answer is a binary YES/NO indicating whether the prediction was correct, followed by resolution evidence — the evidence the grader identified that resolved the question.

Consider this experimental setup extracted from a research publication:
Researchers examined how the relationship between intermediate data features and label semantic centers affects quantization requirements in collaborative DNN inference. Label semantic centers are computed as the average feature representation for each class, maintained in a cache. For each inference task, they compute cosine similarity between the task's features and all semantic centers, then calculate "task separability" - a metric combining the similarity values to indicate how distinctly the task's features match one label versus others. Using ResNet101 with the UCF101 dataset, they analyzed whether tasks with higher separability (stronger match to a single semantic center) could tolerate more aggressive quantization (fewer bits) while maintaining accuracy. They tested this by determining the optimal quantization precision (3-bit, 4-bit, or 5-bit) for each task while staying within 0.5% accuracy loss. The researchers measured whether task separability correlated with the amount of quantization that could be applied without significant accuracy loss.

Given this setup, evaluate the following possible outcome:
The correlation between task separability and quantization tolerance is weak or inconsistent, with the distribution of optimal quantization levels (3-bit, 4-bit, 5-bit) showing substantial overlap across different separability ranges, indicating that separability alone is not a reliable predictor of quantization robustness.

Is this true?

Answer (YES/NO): NO